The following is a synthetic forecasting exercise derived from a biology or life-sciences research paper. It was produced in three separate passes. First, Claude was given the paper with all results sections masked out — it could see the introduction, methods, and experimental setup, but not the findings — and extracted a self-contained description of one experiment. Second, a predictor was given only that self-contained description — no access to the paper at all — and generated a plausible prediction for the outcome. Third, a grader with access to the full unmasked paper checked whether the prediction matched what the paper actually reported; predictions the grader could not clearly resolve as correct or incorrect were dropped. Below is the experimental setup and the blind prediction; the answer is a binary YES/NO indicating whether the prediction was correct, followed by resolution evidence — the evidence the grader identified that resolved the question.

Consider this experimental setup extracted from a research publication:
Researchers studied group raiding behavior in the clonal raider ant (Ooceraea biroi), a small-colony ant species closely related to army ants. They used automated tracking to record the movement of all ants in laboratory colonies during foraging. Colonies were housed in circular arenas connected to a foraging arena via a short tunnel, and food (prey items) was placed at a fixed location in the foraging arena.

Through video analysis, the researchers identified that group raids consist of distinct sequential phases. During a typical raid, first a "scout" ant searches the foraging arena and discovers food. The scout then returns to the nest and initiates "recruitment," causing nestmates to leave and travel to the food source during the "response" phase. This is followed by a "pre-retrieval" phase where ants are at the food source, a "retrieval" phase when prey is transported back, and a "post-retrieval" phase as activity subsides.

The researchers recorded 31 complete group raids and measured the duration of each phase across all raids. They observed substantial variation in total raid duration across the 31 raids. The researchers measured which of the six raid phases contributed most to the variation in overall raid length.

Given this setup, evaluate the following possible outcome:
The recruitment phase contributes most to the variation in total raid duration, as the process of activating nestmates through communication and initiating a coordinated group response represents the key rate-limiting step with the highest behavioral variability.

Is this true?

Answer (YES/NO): NO